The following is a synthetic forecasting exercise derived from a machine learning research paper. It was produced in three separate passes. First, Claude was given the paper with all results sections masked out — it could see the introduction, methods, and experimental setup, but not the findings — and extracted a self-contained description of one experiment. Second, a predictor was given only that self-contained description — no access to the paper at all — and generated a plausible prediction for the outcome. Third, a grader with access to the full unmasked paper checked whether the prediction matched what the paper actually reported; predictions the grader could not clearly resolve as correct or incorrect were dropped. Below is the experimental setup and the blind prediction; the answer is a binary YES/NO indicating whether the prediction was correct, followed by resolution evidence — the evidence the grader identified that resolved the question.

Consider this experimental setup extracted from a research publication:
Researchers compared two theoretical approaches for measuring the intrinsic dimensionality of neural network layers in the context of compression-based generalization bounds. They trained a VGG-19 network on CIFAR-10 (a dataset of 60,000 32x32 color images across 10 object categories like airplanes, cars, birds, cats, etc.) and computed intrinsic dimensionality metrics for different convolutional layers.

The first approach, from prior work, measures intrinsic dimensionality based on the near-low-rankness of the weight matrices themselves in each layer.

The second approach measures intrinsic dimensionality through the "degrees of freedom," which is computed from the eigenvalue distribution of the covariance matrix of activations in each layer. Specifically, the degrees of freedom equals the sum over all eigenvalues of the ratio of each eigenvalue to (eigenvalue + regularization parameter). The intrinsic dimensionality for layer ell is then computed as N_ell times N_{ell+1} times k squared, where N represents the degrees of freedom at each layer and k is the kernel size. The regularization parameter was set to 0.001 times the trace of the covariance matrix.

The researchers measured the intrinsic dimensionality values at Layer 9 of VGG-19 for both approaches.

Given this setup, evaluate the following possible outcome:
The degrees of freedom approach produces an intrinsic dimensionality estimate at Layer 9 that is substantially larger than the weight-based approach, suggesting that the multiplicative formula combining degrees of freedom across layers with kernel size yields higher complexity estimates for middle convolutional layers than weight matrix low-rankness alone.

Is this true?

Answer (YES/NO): NO